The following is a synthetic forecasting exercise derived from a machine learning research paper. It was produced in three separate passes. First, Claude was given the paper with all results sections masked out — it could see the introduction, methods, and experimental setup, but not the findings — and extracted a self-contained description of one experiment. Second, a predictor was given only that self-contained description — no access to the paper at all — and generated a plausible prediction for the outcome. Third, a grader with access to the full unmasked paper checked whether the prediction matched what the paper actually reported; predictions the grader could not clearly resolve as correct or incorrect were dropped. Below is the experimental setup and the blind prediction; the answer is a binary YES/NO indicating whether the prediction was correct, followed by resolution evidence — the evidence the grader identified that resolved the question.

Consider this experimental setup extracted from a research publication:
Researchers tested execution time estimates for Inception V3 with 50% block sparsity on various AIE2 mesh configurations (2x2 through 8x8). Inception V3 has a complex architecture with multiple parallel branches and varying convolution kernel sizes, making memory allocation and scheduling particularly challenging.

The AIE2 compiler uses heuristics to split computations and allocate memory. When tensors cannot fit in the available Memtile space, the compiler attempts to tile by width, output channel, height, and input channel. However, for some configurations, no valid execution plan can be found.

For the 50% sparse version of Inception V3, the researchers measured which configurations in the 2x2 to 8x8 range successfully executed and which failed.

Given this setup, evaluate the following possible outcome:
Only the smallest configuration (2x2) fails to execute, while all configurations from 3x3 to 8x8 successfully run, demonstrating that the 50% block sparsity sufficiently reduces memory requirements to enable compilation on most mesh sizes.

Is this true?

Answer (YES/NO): NO